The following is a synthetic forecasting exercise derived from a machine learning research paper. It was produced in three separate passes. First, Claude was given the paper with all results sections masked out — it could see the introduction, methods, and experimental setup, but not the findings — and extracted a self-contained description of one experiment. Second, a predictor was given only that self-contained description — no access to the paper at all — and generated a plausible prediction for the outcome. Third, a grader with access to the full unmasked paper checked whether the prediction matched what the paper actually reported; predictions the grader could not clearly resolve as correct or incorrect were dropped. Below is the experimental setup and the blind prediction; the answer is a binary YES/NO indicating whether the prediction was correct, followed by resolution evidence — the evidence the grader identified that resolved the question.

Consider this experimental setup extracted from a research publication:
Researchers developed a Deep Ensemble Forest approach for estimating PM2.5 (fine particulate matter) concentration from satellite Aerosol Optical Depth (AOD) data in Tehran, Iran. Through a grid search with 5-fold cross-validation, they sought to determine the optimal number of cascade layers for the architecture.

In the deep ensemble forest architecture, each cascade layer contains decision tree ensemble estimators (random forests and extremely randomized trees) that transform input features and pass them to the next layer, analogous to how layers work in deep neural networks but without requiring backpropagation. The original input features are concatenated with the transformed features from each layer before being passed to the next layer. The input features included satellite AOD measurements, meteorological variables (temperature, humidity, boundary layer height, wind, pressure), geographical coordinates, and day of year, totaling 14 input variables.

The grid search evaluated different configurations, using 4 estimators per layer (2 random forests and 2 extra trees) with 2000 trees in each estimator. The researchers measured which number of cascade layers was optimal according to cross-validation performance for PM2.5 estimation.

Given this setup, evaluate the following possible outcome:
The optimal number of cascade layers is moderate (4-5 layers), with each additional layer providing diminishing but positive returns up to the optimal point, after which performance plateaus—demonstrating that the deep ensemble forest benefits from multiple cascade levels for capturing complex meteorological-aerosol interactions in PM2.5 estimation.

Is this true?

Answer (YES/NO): NO